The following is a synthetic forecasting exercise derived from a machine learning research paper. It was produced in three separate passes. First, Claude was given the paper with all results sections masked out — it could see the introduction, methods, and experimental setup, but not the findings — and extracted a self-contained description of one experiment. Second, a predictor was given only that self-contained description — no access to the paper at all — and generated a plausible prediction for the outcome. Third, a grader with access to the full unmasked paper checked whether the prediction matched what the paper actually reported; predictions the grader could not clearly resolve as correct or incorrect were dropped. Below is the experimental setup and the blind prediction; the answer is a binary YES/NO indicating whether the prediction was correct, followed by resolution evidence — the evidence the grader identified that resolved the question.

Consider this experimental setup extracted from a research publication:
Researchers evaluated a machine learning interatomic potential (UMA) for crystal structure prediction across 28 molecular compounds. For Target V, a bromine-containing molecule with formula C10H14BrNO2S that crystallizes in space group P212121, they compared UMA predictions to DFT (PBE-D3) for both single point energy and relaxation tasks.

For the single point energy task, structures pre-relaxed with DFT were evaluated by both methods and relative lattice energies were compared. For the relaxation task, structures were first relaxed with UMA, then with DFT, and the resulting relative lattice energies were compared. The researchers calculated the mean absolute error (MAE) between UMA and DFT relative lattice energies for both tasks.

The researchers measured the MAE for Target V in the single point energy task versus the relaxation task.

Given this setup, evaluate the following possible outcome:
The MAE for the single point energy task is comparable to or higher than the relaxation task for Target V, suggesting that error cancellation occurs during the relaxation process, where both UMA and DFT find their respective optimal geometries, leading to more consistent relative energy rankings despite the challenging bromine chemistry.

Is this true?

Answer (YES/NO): NO